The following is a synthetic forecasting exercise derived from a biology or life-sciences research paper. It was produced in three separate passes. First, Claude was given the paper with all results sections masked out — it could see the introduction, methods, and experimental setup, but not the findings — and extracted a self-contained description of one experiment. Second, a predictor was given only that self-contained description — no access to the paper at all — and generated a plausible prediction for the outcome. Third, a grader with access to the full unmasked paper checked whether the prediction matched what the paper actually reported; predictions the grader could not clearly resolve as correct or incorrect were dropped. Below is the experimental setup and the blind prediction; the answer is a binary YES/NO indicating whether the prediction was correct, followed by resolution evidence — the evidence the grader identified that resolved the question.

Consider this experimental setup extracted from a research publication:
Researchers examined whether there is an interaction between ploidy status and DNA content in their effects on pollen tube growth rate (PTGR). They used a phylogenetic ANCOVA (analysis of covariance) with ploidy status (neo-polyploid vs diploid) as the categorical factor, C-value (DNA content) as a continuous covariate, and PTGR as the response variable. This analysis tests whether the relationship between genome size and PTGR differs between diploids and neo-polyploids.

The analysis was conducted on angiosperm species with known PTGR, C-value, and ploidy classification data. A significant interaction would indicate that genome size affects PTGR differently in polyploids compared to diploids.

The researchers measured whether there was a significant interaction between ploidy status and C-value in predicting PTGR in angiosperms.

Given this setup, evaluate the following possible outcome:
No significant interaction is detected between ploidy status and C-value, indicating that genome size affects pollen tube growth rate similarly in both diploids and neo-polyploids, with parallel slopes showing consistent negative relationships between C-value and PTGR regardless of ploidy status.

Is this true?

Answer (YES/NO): NO